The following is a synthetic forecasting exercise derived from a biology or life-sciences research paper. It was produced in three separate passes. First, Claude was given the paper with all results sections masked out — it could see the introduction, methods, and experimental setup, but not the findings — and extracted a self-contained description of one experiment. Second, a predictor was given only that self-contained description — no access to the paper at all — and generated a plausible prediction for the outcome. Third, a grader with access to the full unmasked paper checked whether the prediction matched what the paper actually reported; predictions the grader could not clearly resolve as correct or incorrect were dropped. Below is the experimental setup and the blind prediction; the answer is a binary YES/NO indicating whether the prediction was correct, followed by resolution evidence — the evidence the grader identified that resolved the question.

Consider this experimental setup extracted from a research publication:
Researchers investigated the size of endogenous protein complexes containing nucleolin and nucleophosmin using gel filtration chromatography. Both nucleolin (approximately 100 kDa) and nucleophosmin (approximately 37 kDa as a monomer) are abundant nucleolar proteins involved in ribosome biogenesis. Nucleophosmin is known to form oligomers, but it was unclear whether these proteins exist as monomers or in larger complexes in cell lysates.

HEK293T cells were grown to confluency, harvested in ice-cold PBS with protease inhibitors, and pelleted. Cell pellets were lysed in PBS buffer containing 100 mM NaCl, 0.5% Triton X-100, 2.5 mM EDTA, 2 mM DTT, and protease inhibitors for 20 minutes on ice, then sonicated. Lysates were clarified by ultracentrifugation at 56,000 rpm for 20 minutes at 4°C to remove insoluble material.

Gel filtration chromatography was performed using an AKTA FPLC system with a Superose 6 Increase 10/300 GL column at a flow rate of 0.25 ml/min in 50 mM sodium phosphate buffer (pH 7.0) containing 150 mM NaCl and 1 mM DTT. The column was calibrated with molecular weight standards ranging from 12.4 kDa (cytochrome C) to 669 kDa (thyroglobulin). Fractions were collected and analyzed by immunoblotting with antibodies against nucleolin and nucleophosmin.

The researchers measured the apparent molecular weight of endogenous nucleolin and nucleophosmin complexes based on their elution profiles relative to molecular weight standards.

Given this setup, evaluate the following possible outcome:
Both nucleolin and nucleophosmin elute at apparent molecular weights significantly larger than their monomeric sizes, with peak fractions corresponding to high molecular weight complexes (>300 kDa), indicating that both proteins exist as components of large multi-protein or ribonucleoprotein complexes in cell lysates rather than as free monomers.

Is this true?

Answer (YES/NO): YES